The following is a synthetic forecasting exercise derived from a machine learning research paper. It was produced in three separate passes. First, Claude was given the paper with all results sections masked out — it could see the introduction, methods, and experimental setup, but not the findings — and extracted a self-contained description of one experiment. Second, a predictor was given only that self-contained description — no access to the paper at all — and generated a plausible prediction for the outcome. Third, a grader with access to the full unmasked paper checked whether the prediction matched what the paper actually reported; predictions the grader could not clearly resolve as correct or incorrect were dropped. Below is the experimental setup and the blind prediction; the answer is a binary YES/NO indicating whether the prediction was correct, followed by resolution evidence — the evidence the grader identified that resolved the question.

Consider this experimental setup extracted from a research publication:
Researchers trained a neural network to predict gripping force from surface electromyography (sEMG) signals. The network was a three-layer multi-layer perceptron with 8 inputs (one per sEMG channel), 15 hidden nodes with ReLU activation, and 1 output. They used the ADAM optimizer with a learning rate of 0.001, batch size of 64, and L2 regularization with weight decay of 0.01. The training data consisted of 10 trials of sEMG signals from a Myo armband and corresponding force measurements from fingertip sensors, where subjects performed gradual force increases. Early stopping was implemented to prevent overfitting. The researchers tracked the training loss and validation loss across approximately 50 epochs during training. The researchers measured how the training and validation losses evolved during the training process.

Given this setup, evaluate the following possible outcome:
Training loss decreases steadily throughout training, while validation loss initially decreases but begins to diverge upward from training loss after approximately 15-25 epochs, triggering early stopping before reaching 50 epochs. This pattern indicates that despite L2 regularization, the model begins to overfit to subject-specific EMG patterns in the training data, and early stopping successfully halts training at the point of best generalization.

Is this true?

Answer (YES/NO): NO